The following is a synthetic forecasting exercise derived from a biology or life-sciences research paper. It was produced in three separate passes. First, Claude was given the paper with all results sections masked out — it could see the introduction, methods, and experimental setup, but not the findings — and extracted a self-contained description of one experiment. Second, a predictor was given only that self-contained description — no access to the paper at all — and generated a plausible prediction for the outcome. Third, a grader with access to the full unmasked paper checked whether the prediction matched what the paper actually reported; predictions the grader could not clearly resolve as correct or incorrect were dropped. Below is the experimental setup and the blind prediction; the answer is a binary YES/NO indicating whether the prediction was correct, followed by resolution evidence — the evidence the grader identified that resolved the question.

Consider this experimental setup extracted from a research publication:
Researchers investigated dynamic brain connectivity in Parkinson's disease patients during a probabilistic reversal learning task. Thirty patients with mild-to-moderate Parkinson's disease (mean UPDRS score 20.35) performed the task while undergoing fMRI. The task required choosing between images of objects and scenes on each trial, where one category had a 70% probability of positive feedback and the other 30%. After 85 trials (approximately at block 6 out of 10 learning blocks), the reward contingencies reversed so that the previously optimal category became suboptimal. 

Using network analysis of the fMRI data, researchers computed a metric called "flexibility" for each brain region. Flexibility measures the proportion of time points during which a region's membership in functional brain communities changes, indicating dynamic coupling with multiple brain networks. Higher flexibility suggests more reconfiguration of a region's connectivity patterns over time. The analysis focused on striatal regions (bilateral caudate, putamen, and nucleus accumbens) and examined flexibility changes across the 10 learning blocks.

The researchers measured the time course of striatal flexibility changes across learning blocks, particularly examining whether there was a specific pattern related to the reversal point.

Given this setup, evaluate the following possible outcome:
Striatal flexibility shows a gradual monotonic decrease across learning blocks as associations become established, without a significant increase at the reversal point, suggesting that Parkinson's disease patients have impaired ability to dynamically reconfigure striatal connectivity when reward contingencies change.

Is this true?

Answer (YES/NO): NO